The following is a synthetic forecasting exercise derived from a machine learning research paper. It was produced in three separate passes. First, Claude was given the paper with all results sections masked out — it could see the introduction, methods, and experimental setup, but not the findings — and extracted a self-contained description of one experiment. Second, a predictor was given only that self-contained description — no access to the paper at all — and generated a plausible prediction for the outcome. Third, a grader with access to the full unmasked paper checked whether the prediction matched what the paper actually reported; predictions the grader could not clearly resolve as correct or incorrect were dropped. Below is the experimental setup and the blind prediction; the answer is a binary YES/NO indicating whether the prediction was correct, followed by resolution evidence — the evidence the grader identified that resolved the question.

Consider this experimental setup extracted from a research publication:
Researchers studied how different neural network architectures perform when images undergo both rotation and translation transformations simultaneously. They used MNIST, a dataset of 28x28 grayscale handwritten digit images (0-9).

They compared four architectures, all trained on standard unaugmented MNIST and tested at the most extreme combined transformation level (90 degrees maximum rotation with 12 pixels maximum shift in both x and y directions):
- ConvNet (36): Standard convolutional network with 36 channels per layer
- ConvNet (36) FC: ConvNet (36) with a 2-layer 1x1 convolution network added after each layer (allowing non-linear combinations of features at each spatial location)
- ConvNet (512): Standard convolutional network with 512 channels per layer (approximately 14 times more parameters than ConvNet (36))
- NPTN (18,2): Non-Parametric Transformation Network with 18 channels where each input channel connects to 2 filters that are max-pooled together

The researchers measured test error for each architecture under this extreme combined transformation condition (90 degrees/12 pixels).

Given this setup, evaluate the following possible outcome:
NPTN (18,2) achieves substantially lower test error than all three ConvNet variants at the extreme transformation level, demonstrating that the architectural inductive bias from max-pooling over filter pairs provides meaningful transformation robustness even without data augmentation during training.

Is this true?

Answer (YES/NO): NO